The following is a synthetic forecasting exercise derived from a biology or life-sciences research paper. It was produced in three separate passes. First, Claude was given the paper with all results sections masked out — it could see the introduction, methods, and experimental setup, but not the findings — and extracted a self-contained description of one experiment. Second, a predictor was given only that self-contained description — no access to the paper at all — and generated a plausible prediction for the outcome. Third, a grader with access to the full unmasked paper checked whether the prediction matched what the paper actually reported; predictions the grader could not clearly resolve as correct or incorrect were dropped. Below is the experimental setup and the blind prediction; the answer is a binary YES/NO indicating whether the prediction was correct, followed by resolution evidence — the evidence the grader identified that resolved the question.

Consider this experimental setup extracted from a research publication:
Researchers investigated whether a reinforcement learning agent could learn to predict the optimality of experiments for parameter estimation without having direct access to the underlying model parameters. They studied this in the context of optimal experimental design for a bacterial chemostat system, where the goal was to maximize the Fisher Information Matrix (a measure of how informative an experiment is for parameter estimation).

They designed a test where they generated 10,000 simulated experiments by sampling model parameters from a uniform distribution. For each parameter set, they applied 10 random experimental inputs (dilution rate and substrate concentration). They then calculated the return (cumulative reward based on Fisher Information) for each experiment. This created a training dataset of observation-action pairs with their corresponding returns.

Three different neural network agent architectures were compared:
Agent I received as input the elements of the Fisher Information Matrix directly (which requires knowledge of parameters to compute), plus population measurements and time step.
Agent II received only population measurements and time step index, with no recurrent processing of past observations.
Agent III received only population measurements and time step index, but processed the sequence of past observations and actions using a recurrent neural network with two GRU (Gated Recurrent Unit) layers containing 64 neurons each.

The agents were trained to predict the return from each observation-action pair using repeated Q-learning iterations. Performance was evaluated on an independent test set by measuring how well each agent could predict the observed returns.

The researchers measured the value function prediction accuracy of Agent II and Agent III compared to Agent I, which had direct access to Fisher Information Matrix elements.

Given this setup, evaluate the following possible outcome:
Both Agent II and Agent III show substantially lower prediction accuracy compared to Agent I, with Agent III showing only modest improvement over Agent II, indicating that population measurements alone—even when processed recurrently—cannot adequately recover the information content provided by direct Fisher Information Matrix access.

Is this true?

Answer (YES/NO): NO